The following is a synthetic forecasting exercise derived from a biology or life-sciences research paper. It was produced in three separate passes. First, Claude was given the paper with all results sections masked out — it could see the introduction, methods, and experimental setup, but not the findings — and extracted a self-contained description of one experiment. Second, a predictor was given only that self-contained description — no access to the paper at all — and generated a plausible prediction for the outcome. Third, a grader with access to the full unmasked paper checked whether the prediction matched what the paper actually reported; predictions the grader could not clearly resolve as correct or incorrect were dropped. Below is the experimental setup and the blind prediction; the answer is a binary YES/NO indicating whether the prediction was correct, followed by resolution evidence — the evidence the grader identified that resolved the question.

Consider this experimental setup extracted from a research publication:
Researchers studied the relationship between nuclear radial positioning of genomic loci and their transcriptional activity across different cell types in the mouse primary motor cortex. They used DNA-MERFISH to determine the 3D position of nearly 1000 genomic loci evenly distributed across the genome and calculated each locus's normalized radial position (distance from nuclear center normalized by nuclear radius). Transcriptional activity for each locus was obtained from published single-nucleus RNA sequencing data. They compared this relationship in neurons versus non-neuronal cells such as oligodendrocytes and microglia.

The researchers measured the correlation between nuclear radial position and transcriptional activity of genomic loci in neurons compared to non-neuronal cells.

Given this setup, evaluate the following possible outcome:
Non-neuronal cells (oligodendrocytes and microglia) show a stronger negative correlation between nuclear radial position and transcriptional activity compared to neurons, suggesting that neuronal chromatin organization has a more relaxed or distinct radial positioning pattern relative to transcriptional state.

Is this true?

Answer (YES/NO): YES